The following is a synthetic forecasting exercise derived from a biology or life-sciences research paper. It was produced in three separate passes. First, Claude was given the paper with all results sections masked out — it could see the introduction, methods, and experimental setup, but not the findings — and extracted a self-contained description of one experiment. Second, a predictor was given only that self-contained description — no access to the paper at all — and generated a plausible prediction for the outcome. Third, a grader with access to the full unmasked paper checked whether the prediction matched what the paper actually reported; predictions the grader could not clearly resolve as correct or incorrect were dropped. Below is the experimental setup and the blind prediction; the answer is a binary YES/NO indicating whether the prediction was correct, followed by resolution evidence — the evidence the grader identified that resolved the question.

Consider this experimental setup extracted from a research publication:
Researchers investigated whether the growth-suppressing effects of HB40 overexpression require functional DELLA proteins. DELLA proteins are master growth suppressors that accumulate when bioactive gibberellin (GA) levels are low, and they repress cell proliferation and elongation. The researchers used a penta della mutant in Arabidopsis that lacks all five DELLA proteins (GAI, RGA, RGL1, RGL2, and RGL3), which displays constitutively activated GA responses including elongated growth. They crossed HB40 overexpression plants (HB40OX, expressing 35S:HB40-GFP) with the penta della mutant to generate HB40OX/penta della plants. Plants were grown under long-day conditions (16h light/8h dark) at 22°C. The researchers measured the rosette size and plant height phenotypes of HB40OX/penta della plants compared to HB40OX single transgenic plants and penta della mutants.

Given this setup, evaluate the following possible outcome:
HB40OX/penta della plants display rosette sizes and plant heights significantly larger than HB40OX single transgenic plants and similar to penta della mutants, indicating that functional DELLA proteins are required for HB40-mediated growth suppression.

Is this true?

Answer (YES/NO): YES